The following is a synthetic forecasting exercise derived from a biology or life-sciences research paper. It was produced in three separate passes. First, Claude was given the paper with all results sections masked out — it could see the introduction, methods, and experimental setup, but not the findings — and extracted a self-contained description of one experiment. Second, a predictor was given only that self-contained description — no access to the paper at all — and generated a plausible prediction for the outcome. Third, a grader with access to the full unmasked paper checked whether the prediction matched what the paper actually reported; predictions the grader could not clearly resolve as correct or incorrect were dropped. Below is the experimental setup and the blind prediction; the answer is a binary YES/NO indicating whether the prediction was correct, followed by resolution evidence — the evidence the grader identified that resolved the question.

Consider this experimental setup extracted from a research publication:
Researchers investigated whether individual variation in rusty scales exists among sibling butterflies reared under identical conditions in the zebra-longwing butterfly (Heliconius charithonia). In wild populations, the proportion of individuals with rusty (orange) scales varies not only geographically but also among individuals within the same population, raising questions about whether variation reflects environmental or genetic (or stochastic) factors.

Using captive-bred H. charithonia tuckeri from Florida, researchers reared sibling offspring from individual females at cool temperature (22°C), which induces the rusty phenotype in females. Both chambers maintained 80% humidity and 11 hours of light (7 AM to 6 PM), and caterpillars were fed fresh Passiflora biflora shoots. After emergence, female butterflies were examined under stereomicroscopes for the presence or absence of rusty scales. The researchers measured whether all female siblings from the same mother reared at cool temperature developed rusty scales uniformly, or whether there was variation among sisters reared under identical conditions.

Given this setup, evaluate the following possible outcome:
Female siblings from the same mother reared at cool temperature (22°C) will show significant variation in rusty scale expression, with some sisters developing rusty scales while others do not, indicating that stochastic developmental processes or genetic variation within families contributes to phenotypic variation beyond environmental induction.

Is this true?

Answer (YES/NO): NO